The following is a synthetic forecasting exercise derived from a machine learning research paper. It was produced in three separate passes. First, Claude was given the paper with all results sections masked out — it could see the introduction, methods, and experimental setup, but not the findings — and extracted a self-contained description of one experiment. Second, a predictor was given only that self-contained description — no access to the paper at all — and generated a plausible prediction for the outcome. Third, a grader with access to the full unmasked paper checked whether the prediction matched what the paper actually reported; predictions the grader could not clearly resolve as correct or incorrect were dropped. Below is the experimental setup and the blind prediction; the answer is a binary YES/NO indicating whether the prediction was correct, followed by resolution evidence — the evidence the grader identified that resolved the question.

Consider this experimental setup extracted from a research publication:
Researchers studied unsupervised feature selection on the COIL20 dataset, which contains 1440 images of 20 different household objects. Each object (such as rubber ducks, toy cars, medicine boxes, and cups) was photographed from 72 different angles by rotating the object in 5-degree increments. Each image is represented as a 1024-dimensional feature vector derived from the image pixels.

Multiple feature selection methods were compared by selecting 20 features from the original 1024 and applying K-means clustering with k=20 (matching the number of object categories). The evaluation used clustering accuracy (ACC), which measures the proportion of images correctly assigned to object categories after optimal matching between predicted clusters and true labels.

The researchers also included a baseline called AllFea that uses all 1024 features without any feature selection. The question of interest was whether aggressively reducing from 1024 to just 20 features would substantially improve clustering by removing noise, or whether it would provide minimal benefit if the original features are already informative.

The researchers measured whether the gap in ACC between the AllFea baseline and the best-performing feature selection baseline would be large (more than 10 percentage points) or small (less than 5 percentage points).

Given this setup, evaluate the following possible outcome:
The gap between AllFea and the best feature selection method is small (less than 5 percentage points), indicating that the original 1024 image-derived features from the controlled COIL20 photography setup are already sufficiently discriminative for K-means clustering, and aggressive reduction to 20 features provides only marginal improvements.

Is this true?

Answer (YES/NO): YES